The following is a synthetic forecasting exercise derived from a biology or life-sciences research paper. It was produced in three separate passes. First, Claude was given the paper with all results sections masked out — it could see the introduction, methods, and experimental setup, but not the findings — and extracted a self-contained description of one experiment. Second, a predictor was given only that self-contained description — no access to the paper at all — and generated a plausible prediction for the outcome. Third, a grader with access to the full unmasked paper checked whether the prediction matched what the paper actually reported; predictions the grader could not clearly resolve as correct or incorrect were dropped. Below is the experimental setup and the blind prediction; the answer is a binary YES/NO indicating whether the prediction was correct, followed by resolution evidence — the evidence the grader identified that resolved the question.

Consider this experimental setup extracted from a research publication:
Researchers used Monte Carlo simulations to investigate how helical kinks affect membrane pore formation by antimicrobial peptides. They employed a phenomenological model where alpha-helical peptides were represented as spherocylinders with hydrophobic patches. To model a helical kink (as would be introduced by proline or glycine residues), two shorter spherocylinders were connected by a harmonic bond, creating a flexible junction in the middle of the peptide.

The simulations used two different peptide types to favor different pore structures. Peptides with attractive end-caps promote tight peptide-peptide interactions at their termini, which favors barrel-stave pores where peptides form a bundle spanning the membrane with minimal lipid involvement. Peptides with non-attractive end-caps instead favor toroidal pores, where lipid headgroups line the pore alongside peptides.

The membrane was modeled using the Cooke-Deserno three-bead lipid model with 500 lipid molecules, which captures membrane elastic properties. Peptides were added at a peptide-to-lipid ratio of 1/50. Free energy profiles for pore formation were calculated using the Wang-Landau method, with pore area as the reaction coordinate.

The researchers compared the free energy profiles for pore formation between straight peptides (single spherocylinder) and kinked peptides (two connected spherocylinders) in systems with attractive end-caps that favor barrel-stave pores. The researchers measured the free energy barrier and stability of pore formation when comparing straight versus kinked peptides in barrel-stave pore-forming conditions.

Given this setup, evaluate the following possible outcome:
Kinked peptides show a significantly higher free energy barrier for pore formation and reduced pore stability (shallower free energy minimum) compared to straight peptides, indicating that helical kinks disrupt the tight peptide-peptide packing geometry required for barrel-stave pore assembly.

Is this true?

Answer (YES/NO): YES